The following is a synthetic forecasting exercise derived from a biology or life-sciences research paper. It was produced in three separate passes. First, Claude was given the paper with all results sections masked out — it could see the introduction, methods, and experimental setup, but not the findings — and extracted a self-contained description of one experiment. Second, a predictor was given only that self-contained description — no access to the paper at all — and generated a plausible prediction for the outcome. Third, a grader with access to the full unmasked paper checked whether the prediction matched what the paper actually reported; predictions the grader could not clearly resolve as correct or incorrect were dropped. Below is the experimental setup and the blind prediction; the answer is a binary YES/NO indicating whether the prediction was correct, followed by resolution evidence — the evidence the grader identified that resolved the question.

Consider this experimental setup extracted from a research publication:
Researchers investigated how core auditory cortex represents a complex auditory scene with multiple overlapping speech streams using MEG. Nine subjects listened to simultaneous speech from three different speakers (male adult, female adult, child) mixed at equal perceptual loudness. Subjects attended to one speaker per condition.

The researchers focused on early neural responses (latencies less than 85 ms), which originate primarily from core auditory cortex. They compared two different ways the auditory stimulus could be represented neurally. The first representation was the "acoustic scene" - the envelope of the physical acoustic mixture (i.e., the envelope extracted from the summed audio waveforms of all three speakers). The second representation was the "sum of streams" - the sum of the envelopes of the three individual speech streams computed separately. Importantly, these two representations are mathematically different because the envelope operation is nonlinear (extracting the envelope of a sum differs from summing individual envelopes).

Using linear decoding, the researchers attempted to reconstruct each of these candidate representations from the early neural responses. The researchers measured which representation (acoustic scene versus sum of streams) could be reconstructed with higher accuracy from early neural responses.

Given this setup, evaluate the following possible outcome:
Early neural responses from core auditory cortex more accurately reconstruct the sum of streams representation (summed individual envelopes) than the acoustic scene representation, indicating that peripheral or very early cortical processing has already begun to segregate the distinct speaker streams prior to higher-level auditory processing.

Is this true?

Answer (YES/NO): NO